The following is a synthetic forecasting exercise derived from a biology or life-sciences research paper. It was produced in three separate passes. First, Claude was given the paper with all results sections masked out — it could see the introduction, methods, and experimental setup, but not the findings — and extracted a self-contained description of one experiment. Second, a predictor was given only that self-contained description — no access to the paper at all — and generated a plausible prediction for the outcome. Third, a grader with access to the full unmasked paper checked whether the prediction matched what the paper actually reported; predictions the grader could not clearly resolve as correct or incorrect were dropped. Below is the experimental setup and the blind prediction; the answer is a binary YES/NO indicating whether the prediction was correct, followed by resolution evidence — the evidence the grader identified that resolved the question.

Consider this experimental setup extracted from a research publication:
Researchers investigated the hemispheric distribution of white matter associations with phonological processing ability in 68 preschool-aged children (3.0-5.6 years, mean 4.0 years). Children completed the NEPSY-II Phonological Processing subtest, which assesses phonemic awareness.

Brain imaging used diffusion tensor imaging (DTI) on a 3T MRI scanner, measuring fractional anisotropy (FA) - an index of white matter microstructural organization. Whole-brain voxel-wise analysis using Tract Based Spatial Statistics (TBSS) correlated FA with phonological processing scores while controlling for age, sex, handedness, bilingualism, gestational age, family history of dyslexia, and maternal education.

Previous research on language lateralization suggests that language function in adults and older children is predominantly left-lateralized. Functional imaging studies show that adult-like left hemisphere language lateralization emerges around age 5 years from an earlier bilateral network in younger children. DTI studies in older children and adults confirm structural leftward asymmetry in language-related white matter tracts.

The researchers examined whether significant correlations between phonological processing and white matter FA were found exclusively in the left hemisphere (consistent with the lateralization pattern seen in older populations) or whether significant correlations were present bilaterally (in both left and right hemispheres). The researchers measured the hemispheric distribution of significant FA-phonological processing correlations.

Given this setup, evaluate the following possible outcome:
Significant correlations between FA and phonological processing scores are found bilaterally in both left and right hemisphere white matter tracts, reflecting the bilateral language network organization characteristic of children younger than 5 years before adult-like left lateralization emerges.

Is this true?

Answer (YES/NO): YES